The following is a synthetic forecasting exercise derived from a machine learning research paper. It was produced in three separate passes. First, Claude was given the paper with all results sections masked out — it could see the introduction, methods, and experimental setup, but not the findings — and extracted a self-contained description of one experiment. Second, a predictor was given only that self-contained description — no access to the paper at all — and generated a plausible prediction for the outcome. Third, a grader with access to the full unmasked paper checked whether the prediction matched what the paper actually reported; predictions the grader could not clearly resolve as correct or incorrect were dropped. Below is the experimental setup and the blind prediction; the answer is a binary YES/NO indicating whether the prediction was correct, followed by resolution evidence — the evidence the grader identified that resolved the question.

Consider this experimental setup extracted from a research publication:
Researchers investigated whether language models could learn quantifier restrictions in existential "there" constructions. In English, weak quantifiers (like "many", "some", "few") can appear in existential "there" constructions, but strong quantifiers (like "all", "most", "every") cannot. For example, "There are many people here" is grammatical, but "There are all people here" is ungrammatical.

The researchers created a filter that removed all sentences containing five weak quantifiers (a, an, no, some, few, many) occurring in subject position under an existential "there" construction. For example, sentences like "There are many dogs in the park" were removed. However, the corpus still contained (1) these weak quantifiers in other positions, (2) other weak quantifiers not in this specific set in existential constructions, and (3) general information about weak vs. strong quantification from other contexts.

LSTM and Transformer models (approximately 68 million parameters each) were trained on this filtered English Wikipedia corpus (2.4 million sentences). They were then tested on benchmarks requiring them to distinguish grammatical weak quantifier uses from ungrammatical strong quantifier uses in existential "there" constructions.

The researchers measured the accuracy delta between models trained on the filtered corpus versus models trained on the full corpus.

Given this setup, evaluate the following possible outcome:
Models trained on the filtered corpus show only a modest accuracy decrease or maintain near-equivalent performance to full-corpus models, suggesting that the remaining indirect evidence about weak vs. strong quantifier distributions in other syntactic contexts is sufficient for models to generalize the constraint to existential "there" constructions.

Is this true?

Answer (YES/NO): NO